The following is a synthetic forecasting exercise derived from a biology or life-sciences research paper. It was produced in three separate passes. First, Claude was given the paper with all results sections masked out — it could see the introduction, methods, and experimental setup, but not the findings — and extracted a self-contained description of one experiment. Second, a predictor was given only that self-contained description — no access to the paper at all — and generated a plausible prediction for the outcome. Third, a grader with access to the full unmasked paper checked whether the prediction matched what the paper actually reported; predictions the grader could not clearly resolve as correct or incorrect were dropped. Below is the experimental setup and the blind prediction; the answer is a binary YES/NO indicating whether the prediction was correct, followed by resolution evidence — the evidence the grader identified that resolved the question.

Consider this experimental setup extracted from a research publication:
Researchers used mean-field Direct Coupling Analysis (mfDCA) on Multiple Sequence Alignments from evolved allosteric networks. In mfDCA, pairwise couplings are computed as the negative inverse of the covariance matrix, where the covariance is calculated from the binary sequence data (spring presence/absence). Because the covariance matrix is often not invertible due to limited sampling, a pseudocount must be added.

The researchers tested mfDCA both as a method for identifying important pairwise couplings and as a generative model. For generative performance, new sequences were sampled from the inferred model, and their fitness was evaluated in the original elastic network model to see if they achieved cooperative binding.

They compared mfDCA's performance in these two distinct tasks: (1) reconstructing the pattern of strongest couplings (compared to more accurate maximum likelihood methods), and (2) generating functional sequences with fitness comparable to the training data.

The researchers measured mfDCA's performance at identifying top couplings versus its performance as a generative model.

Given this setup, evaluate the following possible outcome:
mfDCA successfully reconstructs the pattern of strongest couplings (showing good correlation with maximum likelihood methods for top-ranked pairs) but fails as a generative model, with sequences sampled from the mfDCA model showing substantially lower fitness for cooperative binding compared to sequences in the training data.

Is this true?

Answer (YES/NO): YES